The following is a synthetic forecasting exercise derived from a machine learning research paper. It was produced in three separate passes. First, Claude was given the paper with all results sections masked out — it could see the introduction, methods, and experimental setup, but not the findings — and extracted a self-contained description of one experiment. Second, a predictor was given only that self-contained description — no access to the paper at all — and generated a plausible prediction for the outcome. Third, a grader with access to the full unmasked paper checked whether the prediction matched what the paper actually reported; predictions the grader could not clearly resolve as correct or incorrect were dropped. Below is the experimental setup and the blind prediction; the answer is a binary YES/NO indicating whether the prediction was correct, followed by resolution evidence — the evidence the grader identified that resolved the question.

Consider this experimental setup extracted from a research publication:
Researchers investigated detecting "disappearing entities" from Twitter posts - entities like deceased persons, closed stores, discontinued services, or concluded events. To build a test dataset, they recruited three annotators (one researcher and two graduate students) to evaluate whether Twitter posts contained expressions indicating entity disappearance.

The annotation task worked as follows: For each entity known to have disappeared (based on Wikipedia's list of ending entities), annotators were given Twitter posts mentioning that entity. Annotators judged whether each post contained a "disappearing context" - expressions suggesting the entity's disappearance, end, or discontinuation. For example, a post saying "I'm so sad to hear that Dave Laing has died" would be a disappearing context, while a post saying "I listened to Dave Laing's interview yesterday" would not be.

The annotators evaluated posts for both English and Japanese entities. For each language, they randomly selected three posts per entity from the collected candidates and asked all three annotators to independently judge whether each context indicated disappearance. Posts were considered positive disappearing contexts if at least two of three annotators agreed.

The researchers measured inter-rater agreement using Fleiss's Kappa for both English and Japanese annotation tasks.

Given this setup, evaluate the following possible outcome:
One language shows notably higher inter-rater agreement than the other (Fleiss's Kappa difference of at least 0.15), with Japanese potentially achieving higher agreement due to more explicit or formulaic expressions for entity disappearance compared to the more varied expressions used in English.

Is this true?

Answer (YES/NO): NO